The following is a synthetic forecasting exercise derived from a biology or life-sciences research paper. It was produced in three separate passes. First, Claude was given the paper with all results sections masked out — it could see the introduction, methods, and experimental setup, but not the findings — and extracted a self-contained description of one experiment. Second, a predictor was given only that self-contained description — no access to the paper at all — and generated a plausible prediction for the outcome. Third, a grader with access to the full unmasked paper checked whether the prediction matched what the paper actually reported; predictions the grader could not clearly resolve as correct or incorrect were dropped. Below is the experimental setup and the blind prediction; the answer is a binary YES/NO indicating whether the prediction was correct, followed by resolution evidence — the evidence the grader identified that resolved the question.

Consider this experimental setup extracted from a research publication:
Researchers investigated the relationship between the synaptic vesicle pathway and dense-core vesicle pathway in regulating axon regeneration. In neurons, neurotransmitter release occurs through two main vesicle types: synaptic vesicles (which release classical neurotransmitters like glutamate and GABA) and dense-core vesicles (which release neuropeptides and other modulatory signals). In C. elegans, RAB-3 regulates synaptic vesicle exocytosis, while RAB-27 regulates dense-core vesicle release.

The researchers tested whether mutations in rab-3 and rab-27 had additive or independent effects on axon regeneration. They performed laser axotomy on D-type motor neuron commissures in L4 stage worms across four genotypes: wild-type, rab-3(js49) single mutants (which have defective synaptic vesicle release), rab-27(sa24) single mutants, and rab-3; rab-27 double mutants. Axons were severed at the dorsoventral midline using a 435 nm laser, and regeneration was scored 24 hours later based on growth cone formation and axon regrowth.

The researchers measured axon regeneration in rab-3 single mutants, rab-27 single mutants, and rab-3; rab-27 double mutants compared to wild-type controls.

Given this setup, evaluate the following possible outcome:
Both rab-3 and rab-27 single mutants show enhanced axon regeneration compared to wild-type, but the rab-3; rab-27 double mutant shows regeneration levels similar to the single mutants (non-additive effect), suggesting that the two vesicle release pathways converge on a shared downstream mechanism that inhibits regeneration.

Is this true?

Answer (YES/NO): NO